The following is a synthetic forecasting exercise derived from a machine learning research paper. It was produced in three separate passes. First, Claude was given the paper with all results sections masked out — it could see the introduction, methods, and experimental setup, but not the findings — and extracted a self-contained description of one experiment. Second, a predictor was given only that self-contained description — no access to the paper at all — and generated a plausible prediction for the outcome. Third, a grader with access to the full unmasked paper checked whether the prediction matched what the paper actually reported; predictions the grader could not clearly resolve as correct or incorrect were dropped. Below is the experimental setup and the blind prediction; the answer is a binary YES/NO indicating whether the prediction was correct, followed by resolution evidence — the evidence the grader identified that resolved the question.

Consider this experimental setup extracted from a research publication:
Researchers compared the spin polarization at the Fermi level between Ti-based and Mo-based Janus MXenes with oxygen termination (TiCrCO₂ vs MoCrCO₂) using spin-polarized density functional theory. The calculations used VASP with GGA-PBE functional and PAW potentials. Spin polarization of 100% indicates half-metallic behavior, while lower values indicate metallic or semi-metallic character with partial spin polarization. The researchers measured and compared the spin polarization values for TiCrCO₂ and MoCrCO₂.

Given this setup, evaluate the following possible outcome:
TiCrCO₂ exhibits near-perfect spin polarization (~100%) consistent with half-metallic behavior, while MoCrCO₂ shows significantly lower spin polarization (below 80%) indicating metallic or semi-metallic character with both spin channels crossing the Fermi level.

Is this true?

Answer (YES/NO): NO